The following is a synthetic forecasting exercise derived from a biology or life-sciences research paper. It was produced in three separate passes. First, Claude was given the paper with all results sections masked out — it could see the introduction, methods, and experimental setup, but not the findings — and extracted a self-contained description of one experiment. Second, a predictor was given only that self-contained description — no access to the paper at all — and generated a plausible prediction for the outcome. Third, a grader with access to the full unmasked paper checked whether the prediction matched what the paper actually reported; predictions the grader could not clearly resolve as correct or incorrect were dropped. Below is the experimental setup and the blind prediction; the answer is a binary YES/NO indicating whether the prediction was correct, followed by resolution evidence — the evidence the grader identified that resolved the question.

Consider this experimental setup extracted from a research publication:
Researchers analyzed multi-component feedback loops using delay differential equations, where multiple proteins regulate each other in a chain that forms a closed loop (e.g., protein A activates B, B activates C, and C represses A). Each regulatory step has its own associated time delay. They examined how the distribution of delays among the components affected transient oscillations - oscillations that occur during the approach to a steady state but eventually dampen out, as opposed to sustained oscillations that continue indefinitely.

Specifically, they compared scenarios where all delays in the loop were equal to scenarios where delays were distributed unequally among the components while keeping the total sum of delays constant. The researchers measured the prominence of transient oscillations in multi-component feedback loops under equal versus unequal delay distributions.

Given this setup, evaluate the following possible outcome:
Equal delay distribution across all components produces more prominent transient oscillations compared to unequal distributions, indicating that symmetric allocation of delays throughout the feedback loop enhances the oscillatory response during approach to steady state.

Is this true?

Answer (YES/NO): YES